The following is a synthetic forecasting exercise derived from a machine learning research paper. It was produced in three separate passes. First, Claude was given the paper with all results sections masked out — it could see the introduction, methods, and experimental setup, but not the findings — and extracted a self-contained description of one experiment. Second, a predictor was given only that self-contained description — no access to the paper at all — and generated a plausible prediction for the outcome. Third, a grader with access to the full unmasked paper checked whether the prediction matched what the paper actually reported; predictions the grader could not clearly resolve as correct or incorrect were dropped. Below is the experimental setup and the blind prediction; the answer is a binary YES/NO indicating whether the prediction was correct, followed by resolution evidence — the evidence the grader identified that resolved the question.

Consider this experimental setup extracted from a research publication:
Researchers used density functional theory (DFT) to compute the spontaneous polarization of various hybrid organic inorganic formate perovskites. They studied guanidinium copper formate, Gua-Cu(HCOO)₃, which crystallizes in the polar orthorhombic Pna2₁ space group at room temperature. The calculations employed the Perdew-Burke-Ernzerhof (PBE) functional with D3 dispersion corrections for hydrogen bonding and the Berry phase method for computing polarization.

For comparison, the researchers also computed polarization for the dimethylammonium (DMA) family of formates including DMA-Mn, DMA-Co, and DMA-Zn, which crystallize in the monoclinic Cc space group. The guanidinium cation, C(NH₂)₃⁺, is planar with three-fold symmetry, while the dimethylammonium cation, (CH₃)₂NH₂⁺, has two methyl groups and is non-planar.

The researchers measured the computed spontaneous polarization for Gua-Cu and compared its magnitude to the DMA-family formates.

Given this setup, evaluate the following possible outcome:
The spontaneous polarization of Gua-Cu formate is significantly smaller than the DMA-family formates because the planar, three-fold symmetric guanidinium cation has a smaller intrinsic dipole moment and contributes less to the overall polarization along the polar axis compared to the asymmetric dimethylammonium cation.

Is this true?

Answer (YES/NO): YES